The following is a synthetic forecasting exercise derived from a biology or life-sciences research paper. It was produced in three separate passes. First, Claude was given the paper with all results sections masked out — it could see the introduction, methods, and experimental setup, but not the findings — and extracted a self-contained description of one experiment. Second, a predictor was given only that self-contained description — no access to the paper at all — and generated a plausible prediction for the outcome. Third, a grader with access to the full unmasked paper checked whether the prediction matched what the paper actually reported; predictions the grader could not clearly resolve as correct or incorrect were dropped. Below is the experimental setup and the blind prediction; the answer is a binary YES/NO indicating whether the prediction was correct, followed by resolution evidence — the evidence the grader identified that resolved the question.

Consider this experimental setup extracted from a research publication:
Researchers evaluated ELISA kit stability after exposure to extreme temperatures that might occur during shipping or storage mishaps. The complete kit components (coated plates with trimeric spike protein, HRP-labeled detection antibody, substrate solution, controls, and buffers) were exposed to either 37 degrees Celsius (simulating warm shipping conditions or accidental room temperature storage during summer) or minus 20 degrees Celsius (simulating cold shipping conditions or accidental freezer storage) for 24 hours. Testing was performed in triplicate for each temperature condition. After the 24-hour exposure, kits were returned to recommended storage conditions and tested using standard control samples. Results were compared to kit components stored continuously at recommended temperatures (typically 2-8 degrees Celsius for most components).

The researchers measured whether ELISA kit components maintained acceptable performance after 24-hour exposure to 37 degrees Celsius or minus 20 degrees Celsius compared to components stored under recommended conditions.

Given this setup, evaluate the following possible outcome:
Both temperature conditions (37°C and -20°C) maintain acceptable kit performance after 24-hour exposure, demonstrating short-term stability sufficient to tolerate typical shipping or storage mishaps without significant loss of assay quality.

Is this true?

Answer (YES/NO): YES